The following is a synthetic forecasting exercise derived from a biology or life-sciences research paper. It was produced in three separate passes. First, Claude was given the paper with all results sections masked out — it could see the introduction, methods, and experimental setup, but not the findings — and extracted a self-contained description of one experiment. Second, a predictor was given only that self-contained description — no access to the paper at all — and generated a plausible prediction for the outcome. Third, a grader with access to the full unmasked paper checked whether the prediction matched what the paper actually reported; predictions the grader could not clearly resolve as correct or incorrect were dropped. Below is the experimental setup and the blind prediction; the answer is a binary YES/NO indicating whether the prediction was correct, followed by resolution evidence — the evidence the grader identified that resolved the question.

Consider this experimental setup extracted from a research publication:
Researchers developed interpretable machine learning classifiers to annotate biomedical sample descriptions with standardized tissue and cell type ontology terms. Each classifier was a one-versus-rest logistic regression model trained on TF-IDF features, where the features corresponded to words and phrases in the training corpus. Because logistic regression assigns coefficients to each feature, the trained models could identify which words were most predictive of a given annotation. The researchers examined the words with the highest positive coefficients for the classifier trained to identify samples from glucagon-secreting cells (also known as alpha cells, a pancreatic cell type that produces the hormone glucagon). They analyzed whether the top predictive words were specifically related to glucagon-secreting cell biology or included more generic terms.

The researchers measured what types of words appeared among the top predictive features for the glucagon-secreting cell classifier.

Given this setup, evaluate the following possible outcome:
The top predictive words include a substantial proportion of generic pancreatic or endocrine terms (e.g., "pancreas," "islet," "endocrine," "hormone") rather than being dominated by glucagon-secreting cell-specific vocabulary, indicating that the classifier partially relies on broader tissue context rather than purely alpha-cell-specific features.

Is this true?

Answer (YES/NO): NO